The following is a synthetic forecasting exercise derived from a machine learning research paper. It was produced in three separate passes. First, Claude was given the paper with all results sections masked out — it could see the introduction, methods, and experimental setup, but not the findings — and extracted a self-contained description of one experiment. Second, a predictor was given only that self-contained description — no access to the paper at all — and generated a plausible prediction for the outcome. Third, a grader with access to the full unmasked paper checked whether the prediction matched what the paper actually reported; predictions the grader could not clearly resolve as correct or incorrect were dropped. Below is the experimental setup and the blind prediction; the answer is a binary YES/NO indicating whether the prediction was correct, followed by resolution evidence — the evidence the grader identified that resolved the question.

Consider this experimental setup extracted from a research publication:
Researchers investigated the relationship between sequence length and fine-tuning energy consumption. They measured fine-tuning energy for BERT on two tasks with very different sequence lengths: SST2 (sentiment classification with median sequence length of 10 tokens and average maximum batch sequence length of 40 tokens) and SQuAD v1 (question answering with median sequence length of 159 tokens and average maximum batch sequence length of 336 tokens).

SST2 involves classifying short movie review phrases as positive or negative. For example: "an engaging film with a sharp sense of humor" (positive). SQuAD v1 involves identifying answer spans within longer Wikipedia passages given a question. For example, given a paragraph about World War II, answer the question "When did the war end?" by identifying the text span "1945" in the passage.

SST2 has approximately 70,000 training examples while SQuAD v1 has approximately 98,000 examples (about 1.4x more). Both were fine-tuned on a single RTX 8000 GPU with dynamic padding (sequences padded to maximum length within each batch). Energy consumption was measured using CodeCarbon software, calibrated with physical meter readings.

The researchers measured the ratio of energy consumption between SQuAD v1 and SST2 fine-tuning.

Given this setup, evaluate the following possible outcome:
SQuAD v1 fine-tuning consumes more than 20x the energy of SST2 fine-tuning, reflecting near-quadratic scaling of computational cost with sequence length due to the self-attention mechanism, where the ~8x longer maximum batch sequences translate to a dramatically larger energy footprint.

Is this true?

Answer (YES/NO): NO